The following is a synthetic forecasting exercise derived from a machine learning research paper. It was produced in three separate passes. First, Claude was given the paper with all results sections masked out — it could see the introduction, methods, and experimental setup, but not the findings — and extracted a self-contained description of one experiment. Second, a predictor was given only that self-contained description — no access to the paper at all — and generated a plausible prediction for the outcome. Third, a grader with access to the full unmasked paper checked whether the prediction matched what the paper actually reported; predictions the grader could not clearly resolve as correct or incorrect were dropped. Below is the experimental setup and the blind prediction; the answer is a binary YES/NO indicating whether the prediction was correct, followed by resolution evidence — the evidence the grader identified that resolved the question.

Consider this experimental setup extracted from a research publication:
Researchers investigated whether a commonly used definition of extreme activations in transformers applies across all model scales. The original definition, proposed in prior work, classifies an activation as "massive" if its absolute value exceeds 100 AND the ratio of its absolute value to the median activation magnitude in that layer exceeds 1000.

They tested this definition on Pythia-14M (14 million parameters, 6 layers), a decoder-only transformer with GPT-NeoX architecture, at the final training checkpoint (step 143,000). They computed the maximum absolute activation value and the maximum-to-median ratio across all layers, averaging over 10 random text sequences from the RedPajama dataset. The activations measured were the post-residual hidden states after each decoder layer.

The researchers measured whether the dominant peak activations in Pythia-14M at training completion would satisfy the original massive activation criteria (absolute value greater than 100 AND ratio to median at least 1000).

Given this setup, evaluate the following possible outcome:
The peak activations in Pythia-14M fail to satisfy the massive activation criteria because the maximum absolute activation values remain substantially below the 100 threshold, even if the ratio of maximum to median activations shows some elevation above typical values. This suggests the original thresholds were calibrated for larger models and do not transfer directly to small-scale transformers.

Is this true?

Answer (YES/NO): YES